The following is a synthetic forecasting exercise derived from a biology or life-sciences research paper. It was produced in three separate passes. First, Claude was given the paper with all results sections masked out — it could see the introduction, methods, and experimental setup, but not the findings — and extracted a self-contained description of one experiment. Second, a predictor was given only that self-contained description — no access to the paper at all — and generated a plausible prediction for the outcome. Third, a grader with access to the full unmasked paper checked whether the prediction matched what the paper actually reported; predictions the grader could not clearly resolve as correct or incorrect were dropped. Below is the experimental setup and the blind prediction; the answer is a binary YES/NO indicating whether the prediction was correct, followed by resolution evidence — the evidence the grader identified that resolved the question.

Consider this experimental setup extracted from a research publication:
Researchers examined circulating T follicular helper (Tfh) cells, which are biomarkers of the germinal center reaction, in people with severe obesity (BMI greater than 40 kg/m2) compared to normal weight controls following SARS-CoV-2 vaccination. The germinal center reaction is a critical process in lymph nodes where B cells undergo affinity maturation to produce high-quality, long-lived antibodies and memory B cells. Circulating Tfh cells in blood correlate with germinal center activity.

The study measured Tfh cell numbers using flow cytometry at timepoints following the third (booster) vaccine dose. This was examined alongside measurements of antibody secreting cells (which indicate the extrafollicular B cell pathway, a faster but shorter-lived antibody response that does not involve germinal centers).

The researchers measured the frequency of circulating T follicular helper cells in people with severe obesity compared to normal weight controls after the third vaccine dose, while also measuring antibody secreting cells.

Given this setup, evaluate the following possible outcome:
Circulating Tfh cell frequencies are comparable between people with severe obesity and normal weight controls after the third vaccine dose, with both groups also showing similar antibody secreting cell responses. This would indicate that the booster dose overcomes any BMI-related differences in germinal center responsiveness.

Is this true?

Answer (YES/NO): NO